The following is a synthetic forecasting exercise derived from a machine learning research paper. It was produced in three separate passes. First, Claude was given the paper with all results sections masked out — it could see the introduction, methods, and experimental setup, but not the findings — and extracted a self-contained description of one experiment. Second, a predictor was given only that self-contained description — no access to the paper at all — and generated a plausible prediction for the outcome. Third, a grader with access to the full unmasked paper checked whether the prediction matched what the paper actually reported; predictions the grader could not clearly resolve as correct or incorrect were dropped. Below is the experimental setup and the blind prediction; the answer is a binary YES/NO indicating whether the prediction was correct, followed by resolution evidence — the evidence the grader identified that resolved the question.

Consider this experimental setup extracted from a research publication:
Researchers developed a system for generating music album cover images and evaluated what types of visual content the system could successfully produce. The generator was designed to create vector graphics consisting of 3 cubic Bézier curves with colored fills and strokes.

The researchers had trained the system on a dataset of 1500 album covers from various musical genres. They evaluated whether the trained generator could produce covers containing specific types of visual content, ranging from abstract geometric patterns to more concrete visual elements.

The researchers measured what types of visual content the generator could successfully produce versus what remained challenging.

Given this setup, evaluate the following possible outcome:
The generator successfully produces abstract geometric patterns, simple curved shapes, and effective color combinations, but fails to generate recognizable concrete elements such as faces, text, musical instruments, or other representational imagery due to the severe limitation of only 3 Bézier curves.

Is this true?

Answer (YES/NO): YES